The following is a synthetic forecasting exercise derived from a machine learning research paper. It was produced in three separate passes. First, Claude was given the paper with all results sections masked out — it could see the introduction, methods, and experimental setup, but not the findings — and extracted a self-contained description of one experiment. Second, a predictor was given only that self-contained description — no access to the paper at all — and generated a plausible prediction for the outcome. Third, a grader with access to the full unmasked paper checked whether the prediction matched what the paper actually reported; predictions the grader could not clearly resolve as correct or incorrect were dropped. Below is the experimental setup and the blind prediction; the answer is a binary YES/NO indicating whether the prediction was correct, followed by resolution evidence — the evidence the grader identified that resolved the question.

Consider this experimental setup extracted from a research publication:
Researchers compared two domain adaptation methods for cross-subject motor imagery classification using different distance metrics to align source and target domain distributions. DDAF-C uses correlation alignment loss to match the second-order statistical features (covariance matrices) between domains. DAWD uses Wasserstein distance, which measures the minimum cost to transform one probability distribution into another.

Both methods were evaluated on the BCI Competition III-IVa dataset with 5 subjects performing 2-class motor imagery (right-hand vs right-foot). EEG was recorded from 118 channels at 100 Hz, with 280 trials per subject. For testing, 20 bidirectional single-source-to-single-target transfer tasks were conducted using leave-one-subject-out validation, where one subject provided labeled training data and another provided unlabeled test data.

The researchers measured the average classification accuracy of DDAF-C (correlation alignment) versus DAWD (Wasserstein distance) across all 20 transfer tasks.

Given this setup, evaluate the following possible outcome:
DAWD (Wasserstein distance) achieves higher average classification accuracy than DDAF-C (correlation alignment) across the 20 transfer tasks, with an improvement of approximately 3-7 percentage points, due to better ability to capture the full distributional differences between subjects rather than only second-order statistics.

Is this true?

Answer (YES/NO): NO